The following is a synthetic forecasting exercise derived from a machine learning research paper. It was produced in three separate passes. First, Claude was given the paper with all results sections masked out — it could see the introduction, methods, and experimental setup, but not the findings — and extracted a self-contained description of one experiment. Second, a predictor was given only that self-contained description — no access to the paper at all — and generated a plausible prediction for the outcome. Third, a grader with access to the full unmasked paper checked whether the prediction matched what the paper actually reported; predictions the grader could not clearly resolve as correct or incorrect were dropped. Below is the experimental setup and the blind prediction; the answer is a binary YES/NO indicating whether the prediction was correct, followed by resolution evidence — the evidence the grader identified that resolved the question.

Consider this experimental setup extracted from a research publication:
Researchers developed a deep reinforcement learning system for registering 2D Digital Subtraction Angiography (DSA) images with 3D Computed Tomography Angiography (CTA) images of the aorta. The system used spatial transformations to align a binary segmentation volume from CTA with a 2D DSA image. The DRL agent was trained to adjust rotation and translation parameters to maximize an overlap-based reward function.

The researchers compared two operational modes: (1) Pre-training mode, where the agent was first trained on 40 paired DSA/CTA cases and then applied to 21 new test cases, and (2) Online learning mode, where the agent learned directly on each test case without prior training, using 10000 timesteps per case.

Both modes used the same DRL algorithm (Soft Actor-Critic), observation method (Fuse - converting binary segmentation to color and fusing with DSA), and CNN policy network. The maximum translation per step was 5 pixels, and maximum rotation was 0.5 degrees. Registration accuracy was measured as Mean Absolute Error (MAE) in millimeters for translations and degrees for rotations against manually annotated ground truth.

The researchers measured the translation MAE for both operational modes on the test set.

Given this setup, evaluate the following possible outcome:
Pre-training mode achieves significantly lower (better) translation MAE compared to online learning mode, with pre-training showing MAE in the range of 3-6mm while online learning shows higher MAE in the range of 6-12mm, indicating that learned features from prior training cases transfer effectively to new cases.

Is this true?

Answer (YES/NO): NO